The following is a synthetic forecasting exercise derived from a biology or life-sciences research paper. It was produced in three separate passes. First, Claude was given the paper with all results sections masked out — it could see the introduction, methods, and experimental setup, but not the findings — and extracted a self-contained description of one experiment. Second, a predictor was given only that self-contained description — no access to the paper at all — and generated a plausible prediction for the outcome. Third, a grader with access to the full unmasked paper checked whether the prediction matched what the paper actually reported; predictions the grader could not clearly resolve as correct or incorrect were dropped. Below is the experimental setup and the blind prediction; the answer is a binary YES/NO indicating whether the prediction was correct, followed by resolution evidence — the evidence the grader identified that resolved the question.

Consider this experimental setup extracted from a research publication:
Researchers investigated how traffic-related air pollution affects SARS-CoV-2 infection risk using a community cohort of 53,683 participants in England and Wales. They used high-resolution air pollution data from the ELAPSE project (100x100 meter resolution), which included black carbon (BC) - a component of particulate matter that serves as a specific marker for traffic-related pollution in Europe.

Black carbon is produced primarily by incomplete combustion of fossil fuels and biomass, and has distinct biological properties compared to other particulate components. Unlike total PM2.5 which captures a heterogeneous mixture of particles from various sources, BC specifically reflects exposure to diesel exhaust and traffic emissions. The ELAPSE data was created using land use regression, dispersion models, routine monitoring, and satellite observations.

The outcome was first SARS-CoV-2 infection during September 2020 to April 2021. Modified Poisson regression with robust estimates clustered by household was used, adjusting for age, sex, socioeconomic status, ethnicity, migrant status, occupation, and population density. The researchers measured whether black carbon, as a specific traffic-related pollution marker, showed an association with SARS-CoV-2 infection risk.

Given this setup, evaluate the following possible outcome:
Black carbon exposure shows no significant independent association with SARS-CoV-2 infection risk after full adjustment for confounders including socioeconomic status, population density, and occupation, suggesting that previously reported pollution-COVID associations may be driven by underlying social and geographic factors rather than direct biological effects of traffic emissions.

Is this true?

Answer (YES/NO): NO